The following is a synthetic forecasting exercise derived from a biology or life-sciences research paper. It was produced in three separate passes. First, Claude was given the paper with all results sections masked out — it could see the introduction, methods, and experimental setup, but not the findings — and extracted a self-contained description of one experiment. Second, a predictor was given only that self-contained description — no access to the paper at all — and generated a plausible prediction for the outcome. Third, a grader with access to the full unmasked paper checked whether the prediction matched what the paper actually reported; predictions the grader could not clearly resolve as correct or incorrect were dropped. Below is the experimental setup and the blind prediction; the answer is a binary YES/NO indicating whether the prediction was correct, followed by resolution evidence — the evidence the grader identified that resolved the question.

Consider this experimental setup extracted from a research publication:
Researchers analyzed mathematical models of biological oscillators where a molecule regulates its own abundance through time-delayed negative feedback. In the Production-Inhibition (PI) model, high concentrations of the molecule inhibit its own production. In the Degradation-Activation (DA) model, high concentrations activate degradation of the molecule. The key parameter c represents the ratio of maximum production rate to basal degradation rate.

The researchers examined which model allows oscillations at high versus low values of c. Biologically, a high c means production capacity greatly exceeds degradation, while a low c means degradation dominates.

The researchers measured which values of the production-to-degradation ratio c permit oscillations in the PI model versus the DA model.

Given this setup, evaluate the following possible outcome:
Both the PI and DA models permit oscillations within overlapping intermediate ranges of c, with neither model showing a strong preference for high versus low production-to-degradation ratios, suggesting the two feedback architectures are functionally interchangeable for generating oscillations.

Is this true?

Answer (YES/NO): NO